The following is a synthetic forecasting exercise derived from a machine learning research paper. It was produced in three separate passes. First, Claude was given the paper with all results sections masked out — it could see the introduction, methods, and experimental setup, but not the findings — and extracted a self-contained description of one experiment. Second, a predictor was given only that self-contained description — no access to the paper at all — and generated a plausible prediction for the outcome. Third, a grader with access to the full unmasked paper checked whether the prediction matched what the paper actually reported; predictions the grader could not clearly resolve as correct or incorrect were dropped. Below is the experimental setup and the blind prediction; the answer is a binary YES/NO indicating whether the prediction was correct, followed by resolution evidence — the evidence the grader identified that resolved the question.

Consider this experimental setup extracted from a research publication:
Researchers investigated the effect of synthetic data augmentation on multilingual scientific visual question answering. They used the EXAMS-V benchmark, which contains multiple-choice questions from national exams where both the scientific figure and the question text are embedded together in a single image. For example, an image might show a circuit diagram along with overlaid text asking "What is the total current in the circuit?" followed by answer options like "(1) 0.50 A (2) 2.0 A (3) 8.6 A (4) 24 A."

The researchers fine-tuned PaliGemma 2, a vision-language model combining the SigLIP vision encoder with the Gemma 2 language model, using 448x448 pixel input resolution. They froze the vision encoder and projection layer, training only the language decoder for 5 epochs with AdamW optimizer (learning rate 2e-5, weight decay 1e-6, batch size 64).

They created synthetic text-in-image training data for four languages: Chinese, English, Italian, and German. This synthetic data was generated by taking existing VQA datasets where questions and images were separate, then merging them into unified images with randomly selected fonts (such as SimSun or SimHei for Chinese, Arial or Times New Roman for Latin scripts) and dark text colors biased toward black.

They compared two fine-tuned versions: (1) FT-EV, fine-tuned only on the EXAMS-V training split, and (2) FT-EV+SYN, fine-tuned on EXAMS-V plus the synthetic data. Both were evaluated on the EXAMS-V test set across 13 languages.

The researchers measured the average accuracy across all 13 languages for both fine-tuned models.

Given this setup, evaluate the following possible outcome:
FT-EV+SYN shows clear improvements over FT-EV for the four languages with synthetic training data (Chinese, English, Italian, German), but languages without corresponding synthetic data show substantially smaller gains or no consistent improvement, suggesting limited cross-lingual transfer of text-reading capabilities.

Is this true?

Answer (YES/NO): NO